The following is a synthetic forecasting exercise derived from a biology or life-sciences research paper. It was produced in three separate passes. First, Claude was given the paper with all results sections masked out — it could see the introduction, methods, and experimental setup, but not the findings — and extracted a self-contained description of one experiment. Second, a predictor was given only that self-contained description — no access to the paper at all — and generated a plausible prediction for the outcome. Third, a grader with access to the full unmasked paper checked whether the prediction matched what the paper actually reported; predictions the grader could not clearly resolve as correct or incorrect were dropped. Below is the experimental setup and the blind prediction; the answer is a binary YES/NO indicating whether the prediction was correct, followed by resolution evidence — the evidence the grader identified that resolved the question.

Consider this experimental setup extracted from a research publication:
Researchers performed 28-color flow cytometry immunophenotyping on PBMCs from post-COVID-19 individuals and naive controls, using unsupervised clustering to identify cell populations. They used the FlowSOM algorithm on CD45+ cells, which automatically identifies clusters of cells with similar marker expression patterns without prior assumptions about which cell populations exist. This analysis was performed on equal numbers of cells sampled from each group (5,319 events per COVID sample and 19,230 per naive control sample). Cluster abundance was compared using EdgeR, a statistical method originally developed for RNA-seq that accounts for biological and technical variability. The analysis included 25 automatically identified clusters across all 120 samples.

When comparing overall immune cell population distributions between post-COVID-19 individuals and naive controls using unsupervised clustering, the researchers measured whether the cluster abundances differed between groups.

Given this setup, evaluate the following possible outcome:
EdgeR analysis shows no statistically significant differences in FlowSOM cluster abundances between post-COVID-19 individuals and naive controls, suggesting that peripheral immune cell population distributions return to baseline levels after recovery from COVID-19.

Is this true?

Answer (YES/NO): NO